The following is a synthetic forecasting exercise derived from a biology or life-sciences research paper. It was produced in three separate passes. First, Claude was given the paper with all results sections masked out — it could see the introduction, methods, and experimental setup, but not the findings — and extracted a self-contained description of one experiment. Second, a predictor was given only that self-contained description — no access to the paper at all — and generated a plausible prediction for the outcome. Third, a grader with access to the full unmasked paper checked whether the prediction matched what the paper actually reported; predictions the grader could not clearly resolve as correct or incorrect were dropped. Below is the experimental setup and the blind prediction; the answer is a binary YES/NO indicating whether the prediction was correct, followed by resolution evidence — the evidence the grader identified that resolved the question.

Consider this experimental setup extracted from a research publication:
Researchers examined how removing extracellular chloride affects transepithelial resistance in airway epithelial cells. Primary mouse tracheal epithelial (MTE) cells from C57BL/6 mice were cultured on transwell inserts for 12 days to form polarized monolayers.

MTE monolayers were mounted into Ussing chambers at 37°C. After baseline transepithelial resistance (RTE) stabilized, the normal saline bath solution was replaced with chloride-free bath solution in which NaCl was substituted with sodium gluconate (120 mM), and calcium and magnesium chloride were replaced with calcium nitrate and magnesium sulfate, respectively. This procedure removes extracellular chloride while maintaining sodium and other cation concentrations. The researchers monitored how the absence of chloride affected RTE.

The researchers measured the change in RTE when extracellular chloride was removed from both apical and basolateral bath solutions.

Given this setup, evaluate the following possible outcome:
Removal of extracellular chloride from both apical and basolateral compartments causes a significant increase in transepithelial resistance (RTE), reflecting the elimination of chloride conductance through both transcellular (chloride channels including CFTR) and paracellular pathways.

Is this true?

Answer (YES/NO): NO